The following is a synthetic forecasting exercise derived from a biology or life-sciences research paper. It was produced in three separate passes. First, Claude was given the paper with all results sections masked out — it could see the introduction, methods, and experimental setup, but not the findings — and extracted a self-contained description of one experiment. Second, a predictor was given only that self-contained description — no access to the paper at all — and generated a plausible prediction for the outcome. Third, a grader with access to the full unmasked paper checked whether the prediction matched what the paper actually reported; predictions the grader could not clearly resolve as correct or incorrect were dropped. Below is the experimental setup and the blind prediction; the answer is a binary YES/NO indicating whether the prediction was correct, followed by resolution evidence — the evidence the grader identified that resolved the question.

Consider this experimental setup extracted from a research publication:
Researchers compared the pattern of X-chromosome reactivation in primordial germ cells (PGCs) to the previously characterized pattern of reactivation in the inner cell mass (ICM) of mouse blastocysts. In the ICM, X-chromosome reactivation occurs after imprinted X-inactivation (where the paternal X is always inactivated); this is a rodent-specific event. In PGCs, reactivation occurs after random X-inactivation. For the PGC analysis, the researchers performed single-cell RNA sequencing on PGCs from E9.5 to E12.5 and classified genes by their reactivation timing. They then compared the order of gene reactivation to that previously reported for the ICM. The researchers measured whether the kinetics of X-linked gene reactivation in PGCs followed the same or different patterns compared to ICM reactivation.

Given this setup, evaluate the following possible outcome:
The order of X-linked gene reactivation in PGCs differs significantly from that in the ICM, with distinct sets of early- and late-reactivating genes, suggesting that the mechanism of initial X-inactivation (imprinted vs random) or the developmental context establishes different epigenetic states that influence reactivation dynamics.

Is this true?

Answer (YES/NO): YES